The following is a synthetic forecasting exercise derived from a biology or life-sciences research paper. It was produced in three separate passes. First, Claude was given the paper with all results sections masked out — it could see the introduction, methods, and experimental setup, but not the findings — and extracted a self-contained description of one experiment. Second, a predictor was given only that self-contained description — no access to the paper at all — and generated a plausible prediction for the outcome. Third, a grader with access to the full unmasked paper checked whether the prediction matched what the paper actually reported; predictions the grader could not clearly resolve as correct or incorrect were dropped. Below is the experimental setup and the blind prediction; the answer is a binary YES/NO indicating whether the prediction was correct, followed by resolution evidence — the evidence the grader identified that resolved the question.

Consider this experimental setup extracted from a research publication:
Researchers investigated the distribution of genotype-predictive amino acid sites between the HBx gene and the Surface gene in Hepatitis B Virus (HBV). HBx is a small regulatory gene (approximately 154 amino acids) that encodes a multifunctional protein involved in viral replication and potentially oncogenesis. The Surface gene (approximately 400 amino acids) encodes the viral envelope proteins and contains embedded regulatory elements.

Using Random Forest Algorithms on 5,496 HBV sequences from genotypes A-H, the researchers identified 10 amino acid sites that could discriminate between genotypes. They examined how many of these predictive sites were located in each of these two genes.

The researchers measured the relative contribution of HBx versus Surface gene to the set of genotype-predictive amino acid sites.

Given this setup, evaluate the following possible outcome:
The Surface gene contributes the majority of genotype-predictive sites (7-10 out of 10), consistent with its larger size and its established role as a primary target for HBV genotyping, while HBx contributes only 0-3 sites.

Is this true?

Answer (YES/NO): NO